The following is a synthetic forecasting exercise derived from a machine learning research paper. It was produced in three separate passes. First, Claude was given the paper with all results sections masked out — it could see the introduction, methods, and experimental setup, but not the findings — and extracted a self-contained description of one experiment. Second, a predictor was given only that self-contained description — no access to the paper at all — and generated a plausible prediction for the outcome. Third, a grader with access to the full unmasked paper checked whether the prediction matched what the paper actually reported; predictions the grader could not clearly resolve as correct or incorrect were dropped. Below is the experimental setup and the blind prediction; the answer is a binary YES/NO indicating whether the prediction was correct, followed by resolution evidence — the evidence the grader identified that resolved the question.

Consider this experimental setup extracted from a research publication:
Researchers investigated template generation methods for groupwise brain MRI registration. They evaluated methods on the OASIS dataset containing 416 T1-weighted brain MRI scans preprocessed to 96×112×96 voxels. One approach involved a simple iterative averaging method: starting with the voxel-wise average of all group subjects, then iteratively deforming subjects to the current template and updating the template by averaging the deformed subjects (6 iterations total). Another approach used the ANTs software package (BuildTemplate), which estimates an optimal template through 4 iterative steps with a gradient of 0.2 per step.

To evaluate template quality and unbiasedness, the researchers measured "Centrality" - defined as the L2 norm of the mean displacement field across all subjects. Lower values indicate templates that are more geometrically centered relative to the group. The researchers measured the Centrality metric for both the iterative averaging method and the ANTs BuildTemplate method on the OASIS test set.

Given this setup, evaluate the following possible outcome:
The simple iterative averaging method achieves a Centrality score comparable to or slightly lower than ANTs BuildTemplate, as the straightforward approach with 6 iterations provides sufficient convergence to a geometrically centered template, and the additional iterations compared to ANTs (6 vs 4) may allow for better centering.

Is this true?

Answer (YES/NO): NO